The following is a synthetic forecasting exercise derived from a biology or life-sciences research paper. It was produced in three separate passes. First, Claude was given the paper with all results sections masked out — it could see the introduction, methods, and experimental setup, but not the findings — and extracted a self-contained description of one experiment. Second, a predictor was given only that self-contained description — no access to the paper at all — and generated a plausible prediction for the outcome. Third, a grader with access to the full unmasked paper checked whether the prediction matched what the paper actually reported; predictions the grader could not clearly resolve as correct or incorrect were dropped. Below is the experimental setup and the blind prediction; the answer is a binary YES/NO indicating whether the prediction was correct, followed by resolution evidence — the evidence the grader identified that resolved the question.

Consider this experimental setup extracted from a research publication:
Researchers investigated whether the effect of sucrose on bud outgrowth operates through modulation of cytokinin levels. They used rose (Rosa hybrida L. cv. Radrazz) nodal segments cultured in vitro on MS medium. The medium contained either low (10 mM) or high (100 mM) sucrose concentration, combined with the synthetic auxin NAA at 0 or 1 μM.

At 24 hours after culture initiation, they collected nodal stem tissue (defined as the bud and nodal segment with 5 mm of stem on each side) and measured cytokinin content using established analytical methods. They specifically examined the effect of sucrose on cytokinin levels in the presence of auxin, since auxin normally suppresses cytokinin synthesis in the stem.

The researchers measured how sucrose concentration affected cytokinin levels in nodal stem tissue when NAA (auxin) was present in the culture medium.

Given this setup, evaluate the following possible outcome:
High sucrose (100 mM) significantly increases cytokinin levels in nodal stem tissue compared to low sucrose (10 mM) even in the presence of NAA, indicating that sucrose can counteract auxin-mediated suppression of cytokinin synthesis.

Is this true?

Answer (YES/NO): NO